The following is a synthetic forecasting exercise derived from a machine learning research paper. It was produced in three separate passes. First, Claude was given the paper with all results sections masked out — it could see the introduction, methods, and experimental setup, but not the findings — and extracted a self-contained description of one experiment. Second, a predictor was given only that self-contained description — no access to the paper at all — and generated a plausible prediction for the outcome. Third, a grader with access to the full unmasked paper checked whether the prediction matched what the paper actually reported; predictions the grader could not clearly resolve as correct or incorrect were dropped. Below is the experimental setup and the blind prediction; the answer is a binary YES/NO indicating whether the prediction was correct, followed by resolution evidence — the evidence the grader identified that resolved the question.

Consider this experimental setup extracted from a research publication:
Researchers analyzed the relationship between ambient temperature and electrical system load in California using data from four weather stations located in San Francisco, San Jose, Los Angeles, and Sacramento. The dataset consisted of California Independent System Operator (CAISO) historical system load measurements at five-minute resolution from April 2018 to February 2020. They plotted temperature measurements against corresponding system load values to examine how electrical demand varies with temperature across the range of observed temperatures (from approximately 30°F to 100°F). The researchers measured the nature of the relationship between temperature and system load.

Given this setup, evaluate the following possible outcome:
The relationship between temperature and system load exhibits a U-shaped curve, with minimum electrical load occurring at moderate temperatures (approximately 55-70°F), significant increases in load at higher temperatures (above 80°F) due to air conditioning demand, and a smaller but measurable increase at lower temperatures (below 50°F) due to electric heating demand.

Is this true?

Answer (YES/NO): NO